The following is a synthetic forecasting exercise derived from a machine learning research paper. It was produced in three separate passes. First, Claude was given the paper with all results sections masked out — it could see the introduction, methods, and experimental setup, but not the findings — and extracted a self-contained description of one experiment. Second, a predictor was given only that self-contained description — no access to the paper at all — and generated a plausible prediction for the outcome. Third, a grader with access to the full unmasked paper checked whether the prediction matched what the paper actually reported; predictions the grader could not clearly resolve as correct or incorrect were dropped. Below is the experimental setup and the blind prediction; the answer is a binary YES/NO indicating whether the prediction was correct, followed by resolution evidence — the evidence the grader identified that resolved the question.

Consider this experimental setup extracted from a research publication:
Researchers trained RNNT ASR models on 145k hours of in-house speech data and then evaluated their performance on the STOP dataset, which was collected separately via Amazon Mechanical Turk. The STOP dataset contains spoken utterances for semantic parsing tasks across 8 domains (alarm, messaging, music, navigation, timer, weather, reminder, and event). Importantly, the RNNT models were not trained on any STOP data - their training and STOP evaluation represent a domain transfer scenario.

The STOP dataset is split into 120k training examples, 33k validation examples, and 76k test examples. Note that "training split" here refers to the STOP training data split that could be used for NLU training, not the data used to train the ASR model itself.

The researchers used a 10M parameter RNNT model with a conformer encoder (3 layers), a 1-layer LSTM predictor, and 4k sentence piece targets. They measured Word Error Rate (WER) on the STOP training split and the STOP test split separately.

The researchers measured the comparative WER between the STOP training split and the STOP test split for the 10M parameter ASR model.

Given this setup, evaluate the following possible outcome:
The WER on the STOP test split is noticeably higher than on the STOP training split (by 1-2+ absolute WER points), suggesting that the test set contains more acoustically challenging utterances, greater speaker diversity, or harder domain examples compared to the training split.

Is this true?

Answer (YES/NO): NO